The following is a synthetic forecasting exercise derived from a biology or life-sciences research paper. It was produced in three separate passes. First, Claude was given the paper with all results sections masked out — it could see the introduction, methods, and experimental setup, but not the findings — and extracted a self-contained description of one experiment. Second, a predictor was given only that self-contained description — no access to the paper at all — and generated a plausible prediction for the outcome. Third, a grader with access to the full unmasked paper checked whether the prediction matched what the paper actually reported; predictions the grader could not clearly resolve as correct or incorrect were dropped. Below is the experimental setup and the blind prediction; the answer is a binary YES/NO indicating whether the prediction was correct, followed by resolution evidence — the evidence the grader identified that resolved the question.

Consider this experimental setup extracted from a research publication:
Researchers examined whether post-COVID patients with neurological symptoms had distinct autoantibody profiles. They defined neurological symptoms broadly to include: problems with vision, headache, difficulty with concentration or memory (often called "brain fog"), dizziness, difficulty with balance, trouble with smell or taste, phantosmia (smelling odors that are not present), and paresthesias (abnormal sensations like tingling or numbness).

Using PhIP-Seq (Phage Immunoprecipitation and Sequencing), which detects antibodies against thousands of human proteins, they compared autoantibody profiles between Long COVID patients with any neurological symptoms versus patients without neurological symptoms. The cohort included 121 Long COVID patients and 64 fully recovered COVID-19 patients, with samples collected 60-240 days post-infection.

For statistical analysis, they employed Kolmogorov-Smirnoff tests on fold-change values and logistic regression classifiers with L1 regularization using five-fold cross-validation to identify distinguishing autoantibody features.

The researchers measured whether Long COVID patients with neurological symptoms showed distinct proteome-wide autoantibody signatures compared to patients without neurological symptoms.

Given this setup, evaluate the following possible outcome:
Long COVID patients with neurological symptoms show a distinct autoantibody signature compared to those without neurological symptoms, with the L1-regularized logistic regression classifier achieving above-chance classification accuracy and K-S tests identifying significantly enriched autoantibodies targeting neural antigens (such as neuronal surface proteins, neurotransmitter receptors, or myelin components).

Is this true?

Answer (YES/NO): NO